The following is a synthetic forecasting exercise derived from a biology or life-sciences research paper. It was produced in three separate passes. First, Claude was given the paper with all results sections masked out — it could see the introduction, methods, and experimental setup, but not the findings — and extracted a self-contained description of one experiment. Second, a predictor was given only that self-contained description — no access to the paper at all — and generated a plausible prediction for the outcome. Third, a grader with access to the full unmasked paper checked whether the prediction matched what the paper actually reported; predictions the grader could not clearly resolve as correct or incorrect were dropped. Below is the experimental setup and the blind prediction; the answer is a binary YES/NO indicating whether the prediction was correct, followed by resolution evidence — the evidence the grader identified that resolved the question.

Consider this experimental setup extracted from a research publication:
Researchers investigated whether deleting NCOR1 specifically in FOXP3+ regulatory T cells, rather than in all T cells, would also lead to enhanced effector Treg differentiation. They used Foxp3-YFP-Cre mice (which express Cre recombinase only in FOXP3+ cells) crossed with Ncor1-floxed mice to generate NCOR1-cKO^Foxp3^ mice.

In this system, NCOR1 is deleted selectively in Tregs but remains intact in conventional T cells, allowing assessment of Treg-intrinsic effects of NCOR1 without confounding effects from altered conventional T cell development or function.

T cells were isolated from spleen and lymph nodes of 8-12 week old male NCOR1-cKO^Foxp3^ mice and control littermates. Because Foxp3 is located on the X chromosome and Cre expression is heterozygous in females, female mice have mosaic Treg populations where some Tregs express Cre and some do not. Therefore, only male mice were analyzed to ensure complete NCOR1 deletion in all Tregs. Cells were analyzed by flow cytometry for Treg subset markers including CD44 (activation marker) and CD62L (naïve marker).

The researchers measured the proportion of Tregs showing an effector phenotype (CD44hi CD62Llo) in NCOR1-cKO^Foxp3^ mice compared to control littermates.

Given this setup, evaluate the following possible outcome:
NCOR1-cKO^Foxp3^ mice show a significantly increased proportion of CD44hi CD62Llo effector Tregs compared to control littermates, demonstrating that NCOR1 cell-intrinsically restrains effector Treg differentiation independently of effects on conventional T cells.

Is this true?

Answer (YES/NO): YES